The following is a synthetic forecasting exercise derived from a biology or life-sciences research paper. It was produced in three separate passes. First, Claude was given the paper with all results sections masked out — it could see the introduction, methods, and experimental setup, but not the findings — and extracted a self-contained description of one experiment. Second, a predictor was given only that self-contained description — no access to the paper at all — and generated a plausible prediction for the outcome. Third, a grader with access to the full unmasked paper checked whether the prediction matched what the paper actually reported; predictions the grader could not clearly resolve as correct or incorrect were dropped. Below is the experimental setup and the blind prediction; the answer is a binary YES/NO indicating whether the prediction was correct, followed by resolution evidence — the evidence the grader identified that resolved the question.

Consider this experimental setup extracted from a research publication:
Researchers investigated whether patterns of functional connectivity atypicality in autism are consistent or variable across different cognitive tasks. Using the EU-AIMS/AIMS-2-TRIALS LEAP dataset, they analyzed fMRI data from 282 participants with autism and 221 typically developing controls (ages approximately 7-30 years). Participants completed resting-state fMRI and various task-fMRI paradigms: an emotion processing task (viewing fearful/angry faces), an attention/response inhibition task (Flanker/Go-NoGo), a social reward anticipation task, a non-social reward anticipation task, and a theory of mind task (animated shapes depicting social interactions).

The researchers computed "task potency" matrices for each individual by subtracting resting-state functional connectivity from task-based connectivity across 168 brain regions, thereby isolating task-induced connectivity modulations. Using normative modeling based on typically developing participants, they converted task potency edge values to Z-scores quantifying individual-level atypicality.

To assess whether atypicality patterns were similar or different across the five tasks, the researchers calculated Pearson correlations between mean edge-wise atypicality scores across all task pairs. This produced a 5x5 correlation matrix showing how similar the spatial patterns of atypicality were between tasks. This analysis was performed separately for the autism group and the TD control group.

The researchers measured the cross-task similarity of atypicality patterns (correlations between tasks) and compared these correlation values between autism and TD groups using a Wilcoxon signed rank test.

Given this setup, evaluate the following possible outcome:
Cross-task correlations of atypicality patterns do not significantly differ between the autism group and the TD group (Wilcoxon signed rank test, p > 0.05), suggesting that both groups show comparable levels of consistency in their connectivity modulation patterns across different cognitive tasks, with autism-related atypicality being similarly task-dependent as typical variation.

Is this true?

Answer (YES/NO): NO